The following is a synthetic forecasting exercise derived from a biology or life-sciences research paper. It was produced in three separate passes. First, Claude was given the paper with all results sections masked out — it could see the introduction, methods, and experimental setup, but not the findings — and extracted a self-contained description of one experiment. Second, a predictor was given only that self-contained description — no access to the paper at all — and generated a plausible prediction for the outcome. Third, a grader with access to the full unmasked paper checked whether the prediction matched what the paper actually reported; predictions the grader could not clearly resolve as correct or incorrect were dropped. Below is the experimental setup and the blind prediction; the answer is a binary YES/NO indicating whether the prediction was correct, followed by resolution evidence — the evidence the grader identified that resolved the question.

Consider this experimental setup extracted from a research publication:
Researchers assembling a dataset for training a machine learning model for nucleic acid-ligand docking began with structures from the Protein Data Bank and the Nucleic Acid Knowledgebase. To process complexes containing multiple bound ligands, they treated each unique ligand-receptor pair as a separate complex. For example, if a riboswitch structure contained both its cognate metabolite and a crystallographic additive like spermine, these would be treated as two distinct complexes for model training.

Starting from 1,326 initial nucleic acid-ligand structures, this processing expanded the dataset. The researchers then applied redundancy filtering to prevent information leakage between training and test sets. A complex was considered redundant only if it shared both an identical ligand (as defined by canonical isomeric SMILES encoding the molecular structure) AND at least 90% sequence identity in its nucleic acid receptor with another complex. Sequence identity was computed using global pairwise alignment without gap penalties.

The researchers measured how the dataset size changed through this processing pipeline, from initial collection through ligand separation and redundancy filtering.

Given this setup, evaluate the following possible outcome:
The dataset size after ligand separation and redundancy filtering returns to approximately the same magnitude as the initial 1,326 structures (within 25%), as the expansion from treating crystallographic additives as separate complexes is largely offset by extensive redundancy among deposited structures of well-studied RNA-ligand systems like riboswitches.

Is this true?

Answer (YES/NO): NO